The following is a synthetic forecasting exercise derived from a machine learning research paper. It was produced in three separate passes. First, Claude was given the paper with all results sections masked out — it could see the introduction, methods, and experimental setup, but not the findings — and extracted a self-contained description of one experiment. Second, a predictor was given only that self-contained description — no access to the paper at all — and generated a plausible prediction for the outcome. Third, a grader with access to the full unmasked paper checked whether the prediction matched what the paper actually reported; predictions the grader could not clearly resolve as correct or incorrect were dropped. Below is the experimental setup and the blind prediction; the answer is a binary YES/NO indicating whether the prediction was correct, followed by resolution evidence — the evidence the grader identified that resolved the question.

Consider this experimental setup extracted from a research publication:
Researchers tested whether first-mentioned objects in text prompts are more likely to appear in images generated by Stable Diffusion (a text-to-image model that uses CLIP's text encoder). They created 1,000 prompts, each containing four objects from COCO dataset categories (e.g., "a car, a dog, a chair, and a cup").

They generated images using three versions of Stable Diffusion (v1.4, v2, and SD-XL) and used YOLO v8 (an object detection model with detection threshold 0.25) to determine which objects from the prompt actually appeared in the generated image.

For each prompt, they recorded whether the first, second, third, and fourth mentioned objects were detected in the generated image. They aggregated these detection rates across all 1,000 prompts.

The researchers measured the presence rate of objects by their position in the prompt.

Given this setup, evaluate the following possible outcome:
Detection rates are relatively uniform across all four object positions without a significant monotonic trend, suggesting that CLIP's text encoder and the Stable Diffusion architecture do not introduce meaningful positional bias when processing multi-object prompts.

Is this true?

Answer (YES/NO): NO